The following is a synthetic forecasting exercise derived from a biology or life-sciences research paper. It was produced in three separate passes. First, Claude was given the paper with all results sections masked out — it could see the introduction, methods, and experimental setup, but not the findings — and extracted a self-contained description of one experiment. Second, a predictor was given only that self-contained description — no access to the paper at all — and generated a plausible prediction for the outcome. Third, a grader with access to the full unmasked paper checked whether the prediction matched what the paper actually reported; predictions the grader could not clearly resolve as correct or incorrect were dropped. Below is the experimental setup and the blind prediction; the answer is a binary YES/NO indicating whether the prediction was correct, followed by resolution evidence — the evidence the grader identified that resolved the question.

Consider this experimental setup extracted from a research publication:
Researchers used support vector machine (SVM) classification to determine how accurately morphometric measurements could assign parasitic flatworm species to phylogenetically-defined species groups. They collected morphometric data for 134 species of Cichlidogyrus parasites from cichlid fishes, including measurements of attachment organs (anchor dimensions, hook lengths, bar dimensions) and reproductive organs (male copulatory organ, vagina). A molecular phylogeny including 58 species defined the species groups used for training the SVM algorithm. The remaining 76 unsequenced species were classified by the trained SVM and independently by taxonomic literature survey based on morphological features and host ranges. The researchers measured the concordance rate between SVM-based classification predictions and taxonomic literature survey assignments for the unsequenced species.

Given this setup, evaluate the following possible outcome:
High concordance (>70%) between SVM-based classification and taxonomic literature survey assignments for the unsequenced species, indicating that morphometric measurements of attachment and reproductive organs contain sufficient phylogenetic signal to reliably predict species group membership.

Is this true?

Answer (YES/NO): NO